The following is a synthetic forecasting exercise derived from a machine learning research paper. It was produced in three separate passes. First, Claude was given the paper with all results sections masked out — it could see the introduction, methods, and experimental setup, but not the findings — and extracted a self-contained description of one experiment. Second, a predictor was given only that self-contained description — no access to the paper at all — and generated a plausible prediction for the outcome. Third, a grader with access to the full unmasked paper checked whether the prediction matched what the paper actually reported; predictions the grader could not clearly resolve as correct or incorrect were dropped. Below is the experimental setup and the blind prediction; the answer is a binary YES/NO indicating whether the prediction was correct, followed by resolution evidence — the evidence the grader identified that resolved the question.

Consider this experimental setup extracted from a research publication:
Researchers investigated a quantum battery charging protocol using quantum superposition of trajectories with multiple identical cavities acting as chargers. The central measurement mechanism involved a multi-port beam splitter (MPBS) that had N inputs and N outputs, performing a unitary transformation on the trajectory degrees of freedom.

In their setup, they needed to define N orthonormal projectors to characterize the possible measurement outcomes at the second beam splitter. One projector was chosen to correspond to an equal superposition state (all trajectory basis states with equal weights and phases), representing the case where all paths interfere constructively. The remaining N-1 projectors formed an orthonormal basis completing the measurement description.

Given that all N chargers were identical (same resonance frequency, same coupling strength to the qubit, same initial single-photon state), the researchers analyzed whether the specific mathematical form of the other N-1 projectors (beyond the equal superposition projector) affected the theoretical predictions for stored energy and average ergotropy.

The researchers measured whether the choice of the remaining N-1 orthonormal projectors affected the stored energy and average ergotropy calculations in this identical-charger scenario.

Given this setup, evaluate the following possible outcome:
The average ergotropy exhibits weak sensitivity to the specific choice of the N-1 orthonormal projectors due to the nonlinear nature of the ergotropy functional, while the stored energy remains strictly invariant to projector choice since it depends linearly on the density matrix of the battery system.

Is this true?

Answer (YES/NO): NO